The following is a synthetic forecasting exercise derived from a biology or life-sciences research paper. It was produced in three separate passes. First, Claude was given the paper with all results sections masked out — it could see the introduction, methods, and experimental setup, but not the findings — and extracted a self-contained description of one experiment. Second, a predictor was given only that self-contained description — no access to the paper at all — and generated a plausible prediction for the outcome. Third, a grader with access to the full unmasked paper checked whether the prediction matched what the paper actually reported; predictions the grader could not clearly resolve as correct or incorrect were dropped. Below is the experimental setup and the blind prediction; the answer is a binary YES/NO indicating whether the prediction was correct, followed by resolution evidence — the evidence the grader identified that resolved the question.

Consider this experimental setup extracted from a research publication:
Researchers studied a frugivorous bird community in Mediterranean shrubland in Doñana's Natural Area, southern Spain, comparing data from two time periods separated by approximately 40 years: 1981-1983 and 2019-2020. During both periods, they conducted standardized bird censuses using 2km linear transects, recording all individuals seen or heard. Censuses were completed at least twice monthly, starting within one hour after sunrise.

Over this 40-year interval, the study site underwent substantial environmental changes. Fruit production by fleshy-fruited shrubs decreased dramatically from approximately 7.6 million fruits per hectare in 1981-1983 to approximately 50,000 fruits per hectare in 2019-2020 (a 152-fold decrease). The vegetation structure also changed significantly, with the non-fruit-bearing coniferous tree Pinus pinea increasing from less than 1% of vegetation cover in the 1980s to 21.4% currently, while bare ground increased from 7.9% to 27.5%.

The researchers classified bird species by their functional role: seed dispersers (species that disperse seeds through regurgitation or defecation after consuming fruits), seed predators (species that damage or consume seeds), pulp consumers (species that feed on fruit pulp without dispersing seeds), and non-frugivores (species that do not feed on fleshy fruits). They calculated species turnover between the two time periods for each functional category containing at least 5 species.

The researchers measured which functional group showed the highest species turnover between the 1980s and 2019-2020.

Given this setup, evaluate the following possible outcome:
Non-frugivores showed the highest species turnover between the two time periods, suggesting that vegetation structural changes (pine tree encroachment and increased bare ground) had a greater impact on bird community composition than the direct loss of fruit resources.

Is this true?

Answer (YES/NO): NO